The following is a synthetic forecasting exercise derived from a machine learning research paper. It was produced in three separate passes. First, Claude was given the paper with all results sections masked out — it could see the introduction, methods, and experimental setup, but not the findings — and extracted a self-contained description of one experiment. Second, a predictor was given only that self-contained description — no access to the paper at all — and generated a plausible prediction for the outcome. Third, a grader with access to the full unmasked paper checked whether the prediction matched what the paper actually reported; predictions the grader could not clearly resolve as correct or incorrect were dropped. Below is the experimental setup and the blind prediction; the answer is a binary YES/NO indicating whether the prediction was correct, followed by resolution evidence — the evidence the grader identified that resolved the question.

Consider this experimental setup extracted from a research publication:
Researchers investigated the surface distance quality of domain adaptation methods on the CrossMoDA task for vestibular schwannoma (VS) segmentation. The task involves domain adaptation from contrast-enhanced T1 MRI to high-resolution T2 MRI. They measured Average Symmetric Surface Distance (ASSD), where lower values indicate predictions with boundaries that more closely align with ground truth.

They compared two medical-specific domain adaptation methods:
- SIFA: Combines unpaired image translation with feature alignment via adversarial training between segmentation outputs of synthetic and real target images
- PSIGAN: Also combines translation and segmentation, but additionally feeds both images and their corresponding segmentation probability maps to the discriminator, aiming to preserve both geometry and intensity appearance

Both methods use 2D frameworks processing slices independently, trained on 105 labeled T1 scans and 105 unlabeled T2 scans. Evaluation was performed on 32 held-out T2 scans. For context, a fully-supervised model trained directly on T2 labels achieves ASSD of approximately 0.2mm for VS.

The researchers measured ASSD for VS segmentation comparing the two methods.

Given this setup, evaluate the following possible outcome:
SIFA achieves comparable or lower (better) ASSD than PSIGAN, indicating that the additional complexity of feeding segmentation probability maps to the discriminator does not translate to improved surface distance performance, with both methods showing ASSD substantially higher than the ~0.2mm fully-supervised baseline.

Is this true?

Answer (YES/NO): NO